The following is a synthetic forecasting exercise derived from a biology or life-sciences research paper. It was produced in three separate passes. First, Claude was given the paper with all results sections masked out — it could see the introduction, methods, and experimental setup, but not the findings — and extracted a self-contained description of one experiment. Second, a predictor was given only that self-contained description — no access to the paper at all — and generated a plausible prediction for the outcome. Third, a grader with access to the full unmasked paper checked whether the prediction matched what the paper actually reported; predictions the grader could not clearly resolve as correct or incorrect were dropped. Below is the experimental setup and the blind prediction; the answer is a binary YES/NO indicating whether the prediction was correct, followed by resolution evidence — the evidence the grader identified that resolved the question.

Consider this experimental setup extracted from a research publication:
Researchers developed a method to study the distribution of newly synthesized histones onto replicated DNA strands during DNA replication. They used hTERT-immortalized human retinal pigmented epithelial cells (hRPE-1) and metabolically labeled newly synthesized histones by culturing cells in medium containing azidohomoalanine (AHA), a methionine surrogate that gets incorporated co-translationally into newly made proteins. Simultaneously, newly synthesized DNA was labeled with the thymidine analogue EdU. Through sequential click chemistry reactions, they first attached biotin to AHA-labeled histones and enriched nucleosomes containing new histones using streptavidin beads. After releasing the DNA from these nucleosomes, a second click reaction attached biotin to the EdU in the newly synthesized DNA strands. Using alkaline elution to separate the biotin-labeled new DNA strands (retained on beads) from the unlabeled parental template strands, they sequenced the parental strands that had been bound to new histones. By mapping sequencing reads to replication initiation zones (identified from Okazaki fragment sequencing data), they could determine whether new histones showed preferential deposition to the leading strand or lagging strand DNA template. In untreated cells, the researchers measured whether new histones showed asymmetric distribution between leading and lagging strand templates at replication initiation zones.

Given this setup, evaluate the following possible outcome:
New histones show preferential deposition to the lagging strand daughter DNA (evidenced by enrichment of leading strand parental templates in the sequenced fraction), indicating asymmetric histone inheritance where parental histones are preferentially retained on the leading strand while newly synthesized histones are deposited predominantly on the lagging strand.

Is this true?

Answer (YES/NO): YES